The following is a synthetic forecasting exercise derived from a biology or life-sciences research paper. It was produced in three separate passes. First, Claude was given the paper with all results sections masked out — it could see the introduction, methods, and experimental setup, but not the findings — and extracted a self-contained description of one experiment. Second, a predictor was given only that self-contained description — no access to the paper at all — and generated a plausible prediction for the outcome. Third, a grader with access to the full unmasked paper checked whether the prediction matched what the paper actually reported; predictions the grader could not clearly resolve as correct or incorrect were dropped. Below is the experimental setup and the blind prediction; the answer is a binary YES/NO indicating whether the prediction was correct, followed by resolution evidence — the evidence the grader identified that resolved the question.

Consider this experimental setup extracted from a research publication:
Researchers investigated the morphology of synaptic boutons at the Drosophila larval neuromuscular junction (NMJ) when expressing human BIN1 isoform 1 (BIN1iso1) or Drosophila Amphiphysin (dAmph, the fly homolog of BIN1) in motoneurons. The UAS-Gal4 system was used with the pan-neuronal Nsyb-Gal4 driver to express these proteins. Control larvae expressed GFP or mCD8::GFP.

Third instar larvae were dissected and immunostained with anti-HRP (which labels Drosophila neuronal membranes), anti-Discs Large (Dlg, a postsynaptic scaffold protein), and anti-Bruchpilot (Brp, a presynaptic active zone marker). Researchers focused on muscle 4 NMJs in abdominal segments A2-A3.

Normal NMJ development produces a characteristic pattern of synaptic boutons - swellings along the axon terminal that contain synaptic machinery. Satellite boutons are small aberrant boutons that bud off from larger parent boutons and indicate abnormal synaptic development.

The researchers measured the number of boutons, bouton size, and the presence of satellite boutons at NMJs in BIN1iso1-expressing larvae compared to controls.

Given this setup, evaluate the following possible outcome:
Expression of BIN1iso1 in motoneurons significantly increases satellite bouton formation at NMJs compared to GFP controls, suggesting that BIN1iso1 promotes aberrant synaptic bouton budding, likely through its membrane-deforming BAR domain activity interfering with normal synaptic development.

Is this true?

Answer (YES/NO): YES